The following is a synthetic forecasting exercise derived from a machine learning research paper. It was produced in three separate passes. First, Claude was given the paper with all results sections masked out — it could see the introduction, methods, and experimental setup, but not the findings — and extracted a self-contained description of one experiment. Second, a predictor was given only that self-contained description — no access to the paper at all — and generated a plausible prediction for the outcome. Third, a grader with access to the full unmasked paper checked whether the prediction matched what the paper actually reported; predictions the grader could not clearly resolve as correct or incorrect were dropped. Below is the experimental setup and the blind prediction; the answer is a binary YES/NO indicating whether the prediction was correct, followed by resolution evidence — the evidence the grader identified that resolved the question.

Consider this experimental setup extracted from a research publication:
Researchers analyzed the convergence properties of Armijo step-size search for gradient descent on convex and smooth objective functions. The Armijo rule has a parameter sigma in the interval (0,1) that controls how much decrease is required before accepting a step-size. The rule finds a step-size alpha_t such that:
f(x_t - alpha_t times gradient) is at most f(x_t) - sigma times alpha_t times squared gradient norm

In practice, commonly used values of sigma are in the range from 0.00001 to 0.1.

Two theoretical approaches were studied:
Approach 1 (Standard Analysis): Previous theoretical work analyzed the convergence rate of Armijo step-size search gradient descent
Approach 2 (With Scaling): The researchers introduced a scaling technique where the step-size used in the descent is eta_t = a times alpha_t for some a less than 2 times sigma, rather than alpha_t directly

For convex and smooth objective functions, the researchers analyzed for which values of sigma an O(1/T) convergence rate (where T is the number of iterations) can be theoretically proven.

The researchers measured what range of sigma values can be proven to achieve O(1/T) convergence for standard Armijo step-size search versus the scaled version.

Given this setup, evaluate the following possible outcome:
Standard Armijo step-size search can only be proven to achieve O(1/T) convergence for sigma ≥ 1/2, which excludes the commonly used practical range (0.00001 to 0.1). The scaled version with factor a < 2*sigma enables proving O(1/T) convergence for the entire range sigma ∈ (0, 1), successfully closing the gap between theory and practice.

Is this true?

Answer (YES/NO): YES